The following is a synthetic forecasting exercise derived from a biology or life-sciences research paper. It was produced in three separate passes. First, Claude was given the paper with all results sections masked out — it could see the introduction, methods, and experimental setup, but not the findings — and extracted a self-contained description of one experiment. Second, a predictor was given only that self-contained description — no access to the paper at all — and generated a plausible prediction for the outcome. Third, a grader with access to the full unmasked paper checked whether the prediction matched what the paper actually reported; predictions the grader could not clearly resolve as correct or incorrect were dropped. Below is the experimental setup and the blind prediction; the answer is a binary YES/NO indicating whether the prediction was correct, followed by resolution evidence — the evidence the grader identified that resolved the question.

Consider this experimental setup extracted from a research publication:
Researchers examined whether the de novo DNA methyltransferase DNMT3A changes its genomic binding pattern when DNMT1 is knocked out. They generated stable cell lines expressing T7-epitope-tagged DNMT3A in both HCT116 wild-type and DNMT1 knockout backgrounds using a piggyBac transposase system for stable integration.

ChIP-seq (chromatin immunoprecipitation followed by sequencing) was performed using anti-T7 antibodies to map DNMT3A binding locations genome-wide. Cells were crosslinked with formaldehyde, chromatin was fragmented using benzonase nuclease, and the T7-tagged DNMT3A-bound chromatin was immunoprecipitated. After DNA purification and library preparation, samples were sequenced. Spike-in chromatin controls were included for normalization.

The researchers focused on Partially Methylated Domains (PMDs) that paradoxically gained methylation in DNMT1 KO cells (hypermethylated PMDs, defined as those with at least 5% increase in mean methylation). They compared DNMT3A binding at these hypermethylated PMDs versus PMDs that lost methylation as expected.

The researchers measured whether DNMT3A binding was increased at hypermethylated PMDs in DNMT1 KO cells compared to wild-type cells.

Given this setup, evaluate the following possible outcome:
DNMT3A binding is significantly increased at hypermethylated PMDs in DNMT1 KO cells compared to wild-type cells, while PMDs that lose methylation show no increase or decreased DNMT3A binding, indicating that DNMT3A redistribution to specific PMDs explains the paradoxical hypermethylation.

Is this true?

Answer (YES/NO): YES